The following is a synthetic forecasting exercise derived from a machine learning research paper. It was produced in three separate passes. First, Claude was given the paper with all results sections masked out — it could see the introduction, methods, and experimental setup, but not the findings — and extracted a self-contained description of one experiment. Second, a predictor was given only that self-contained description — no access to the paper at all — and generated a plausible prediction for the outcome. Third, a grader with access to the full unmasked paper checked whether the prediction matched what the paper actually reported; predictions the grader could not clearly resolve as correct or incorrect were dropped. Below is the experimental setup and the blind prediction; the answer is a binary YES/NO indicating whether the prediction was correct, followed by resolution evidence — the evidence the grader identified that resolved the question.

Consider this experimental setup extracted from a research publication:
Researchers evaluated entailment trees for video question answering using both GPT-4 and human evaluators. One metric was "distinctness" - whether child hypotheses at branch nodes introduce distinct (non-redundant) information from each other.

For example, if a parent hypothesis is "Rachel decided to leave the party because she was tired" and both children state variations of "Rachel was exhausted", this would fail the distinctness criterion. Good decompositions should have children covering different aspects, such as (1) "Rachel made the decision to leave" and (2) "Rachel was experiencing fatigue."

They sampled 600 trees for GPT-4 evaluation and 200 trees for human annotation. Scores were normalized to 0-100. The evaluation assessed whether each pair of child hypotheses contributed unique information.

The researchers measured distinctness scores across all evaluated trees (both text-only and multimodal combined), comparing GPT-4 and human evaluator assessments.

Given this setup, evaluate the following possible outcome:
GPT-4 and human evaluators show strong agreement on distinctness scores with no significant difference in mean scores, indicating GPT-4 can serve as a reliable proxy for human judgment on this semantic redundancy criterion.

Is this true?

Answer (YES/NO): YES